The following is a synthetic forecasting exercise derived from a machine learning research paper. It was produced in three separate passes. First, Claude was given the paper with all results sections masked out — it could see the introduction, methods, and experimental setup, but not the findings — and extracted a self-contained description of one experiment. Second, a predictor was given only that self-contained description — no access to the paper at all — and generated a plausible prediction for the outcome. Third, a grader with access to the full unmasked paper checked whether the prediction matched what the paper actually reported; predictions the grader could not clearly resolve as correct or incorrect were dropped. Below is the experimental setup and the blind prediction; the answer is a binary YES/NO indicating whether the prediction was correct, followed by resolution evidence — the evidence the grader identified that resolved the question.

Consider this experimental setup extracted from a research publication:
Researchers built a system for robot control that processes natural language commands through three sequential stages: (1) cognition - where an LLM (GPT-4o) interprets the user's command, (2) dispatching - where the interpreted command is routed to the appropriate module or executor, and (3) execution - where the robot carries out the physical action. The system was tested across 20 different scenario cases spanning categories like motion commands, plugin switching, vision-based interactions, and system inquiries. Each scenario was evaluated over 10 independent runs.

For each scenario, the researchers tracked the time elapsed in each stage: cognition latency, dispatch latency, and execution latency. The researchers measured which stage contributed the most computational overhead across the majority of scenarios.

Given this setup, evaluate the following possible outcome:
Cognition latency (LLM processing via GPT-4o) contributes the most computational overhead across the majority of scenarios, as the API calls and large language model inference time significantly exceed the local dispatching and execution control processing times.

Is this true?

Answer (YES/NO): YES